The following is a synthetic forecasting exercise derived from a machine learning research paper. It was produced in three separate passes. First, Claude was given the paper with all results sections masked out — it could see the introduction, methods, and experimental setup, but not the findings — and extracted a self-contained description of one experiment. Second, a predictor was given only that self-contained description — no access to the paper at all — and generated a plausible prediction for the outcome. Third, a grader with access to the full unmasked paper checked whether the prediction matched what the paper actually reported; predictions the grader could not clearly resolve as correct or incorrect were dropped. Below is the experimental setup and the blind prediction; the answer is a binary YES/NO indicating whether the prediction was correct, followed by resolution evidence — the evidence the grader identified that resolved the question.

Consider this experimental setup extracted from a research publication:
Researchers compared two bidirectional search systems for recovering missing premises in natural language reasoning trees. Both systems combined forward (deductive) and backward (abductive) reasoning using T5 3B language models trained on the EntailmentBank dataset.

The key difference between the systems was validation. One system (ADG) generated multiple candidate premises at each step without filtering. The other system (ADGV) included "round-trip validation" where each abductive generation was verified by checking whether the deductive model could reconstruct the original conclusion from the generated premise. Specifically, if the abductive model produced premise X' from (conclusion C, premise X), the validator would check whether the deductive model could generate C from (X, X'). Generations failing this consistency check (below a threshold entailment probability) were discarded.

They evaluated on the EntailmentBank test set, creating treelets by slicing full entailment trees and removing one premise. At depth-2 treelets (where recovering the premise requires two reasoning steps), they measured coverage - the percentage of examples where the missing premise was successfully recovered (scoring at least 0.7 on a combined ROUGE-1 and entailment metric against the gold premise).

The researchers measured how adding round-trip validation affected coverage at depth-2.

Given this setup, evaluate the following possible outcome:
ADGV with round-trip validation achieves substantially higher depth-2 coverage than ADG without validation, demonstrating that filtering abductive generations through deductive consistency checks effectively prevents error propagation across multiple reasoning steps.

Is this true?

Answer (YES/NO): NO